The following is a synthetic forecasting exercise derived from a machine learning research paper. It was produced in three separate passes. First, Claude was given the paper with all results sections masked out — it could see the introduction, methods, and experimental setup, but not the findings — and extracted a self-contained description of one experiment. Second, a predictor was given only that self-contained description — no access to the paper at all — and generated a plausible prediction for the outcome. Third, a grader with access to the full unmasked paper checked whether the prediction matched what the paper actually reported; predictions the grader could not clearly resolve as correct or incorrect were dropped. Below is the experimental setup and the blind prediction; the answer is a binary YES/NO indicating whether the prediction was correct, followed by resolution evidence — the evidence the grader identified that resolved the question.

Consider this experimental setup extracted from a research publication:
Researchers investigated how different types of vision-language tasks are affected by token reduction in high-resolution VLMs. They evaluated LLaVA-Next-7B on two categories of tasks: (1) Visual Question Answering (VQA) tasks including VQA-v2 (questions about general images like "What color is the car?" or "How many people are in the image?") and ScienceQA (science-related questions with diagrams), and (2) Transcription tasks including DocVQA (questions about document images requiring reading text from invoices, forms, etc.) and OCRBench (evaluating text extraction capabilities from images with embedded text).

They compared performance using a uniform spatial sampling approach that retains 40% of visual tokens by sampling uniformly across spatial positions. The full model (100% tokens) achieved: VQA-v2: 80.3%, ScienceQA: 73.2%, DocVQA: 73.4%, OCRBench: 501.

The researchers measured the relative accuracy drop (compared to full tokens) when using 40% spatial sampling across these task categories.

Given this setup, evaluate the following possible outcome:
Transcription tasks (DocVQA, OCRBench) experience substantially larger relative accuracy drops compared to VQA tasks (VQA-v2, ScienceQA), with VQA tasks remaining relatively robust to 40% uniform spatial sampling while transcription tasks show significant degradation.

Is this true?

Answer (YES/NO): YES